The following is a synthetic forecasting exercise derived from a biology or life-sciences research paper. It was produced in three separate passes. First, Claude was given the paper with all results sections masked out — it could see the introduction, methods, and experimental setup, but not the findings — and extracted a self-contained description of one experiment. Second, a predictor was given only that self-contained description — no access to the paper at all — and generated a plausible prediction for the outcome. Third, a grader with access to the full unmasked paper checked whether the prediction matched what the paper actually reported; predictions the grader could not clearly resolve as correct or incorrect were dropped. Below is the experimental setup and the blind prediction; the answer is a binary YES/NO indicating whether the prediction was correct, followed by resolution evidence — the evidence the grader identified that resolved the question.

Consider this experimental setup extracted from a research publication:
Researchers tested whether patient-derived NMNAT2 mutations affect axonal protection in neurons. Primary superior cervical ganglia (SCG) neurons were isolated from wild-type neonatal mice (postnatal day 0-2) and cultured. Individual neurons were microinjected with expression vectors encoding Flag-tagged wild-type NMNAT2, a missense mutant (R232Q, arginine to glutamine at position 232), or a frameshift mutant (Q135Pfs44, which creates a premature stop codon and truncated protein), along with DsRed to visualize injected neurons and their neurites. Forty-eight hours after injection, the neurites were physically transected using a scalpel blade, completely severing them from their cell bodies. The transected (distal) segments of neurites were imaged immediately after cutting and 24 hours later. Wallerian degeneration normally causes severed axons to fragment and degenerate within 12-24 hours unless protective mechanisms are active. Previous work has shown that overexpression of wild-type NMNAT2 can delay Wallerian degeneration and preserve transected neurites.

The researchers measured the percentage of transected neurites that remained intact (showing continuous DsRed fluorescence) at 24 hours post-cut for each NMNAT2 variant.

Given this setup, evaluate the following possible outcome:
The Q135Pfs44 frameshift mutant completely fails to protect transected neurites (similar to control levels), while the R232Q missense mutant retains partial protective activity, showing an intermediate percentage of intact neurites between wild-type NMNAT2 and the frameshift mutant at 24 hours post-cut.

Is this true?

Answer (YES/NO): NO